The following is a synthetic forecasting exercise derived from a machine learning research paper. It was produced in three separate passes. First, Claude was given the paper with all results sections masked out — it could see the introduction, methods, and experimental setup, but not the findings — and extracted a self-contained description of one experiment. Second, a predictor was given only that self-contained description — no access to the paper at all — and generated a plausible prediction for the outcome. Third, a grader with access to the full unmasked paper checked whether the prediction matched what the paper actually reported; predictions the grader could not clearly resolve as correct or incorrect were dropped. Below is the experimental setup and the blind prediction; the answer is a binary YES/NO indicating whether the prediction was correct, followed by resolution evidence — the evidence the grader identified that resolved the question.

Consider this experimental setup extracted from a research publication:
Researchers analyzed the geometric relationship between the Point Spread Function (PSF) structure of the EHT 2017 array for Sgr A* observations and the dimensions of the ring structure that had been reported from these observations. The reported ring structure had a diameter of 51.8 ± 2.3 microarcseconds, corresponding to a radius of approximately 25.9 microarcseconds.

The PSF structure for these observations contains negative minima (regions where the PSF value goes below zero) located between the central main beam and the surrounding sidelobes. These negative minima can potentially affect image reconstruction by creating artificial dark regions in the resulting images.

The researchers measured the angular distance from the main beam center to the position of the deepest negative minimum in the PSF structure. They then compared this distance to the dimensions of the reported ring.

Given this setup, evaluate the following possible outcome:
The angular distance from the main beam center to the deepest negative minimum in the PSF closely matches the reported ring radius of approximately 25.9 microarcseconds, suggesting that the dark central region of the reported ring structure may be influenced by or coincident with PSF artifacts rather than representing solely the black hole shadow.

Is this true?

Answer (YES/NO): YES